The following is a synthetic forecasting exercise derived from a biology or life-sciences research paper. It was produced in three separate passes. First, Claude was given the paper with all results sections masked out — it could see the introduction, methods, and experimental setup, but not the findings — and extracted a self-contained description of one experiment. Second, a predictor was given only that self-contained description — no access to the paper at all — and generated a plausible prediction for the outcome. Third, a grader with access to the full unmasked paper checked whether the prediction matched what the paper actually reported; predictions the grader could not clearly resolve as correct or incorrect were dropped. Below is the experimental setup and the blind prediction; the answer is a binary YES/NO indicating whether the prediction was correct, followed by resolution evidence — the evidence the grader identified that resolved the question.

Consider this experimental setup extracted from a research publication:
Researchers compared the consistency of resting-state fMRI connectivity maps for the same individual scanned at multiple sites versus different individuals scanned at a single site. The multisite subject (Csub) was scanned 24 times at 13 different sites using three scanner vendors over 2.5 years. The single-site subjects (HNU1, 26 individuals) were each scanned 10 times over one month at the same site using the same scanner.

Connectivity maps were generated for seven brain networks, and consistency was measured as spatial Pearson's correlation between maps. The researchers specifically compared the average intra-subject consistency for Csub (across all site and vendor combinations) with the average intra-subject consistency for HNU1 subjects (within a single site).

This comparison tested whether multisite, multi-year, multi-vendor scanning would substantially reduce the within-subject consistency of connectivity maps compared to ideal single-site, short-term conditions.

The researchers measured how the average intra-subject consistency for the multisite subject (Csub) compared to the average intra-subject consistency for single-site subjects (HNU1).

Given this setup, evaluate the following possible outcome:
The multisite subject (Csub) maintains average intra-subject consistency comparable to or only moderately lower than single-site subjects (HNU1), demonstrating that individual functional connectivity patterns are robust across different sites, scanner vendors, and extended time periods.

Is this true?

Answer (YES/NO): NO